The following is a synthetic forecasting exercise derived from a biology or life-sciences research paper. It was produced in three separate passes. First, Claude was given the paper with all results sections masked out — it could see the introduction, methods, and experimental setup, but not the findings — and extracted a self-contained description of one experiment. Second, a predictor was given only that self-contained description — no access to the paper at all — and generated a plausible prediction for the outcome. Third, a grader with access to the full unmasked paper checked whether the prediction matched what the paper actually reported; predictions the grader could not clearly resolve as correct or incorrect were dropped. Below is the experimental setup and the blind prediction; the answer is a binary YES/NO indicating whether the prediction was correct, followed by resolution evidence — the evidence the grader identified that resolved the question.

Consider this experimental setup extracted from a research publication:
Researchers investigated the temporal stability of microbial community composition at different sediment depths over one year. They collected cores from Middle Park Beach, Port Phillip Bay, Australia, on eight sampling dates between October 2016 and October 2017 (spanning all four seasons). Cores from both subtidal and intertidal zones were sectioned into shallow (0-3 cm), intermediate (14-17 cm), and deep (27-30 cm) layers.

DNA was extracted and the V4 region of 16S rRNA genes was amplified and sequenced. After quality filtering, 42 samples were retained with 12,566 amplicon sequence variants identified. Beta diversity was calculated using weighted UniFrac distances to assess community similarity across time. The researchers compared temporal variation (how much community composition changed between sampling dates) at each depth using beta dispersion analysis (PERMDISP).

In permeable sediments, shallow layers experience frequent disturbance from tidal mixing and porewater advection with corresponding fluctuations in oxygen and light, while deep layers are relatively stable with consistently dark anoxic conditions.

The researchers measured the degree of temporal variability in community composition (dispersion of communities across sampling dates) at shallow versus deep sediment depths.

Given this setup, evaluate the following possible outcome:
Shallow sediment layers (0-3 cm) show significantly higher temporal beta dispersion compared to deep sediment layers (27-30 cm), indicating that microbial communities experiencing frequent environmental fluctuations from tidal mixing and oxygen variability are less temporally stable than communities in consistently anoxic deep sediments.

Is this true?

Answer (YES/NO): NO